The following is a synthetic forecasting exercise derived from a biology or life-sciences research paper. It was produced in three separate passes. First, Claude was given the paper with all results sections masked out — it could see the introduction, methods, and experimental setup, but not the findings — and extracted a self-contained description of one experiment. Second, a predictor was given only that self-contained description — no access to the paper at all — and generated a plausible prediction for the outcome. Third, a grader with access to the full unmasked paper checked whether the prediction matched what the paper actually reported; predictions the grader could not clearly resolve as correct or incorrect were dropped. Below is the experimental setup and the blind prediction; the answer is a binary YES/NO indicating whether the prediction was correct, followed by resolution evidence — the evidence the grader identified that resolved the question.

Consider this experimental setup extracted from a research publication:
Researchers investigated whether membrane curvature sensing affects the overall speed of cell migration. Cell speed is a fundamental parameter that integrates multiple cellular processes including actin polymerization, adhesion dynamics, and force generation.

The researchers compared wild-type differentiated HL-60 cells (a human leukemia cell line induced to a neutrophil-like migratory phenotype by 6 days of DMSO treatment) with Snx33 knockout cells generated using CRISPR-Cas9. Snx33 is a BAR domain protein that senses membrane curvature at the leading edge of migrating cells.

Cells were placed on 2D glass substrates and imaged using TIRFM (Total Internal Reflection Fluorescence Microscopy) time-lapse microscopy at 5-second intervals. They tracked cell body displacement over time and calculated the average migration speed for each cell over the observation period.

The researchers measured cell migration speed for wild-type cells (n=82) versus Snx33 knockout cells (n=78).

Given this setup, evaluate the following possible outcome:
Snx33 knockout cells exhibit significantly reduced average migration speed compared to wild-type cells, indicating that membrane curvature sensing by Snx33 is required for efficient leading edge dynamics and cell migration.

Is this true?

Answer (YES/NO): NO